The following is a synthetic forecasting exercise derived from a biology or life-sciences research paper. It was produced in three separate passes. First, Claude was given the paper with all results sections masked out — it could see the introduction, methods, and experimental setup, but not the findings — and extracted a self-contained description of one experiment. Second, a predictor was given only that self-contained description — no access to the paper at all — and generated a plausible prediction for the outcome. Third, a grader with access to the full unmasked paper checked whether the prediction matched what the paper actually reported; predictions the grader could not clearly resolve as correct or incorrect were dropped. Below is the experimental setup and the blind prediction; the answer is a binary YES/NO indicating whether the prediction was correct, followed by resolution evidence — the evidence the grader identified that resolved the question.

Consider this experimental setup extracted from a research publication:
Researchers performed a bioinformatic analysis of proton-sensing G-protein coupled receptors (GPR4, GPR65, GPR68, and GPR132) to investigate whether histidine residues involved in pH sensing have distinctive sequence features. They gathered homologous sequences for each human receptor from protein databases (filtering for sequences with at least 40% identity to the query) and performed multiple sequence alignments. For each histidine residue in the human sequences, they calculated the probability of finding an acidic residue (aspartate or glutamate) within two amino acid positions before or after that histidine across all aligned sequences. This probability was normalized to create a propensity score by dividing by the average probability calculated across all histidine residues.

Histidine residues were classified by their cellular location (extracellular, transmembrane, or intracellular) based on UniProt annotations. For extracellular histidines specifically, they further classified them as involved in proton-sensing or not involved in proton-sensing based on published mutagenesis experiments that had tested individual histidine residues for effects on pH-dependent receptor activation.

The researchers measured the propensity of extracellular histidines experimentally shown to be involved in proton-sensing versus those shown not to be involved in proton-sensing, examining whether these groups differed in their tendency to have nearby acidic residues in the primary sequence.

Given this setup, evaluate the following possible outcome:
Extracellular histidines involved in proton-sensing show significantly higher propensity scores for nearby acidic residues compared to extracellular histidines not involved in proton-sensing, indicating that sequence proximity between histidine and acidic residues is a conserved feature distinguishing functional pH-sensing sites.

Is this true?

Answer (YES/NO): NO